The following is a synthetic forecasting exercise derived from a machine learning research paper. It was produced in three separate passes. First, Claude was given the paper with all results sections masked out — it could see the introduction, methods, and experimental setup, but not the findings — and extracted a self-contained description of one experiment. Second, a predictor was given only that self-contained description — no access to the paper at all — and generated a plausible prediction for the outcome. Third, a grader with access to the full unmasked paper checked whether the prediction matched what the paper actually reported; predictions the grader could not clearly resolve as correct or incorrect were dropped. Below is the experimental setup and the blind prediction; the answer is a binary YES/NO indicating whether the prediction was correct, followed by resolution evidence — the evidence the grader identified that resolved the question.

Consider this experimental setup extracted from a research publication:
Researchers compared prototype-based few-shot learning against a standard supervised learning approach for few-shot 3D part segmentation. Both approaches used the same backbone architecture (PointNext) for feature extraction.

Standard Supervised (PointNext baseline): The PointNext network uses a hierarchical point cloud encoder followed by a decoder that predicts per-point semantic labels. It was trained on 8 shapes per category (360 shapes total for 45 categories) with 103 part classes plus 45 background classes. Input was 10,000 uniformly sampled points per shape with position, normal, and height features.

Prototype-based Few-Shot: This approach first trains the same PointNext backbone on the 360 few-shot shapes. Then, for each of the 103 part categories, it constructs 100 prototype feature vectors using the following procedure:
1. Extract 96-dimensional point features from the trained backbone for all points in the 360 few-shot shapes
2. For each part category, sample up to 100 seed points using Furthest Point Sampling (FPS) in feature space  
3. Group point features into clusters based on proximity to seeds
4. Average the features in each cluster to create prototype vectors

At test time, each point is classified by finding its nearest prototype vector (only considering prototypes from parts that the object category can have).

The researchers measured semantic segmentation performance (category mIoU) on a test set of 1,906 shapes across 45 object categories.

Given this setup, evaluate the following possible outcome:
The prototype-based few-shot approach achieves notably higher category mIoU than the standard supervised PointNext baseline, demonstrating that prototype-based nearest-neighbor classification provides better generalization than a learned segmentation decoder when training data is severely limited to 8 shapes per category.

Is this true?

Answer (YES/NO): YES